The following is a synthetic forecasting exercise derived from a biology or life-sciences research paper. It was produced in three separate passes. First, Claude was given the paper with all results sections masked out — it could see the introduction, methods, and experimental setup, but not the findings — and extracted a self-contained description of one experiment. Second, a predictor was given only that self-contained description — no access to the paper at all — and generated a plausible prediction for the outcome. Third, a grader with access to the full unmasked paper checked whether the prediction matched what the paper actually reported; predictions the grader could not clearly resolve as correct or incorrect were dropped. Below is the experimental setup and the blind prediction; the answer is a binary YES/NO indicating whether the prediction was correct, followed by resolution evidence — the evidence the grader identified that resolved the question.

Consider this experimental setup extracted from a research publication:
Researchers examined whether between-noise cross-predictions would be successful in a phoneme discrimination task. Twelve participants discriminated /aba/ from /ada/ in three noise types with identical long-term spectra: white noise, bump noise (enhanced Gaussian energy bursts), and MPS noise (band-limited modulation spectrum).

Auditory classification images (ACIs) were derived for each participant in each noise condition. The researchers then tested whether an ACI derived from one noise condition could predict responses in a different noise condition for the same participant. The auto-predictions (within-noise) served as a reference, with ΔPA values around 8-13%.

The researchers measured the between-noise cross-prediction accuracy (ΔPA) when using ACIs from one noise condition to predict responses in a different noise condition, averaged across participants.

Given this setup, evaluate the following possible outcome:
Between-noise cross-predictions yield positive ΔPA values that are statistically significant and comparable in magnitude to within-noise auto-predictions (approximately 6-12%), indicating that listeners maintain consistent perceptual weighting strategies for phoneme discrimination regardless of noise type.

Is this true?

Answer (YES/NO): NO